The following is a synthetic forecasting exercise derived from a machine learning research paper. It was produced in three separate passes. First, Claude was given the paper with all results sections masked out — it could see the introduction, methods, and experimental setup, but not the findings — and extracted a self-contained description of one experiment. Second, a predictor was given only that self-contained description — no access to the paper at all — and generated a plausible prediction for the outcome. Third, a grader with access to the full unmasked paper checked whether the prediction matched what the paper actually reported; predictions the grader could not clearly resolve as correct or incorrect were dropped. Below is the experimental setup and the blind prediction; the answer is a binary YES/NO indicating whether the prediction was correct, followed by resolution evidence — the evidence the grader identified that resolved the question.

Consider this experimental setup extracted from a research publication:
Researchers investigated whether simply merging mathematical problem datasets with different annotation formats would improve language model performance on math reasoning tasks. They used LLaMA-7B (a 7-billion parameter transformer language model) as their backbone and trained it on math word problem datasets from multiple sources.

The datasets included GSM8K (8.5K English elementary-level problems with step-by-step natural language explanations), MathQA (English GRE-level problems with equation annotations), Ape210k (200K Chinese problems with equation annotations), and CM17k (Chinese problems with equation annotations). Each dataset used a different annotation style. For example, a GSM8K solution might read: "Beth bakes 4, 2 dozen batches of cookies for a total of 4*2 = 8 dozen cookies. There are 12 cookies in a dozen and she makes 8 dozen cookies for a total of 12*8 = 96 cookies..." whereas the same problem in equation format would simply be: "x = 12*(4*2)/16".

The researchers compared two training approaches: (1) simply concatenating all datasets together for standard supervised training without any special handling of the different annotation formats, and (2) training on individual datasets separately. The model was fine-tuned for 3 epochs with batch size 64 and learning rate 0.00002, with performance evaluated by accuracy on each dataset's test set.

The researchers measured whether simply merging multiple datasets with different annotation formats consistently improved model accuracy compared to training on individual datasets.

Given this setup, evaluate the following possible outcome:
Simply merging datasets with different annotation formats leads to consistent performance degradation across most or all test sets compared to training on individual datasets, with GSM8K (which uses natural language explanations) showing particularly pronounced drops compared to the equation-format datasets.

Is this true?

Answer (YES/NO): NO